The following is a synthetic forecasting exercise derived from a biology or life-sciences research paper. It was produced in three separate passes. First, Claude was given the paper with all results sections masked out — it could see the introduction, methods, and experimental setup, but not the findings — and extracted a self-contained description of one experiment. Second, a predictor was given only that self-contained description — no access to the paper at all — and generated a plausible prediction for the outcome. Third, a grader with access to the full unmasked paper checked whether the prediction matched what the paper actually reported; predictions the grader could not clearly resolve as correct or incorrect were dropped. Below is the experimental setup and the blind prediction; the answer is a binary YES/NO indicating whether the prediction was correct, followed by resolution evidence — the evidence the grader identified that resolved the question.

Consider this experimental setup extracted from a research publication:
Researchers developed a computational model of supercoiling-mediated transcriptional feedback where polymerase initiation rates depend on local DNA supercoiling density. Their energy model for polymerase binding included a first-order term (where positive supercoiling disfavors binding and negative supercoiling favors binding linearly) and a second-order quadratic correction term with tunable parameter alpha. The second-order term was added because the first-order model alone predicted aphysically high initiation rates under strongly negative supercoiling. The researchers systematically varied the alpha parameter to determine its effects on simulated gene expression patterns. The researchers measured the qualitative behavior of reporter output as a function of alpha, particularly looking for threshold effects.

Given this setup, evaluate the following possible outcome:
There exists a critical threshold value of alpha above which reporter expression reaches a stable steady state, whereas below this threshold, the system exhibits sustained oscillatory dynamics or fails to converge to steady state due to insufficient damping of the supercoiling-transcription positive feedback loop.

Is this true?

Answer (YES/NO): NO